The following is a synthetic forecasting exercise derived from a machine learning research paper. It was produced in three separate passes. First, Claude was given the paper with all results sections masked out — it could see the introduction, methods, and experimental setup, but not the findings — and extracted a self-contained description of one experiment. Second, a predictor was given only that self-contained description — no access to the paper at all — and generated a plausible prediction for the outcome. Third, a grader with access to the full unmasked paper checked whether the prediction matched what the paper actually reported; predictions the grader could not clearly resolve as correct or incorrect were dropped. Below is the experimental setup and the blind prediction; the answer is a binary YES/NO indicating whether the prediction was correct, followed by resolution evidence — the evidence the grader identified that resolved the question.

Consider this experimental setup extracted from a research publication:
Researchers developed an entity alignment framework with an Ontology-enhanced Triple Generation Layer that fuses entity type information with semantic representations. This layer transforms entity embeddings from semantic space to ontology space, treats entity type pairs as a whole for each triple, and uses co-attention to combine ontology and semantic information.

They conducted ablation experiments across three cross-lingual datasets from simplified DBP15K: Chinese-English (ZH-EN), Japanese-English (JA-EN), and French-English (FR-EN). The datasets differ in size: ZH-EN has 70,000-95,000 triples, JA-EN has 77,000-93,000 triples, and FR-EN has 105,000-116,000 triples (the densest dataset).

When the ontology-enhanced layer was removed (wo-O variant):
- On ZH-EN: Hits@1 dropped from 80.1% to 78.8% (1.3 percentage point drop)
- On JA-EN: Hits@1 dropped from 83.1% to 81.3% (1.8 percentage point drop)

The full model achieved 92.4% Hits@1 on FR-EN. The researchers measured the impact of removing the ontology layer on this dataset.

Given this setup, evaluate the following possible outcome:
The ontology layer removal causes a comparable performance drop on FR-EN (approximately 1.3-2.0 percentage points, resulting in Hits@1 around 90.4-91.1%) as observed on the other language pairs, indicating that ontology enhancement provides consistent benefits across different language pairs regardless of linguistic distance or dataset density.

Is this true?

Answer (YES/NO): NO